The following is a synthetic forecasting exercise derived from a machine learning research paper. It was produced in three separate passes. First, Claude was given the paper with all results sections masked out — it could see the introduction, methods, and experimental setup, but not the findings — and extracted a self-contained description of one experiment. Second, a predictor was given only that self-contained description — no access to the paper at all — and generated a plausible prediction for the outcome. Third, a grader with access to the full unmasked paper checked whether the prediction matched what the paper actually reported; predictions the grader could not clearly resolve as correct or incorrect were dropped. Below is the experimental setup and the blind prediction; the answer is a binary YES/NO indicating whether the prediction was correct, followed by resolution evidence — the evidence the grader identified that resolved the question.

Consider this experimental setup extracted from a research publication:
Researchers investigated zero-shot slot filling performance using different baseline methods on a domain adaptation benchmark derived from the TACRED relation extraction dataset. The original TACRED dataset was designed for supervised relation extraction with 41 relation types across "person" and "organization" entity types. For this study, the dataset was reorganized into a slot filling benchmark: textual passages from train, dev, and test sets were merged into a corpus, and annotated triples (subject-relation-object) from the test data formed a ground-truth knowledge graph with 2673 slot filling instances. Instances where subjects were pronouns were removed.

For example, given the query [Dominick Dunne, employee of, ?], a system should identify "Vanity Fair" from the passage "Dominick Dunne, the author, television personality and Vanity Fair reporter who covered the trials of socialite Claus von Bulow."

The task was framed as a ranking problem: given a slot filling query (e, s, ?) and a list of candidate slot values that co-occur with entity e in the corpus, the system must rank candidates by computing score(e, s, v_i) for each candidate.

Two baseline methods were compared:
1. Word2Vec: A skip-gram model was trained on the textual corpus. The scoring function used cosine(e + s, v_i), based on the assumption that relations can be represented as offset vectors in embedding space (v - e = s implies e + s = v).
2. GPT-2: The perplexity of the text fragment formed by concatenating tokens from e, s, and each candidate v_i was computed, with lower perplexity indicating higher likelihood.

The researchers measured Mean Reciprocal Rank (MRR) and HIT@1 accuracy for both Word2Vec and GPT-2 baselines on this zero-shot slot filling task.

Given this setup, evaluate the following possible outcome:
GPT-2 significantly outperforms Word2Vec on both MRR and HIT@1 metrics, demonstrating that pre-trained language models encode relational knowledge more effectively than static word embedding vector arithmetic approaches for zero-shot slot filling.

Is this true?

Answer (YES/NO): NO